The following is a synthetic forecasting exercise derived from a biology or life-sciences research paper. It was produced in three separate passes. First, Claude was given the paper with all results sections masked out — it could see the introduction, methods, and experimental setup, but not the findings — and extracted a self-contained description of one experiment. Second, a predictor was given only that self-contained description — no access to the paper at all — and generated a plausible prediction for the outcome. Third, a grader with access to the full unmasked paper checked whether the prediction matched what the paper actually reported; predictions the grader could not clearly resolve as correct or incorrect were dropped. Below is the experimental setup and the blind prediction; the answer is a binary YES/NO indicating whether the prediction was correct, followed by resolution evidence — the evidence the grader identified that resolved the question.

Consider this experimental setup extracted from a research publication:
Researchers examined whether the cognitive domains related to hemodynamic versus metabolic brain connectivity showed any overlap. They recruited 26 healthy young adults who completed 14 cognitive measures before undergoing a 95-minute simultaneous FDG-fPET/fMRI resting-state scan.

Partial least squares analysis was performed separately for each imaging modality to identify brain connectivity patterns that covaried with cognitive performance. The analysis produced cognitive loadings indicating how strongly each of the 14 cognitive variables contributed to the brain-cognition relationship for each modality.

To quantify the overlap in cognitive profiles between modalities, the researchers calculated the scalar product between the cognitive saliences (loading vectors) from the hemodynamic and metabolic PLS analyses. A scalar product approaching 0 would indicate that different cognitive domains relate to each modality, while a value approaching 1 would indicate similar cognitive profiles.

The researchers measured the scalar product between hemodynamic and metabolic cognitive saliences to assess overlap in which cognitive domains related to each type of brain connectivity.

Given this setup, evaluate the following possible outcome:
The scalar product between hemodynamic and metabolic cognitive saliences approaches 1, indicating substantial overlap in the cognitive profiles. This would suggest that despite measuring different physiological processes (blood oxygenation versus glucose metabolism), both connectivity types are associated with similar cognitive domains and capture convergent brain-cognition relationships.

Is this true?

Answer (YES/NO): NO